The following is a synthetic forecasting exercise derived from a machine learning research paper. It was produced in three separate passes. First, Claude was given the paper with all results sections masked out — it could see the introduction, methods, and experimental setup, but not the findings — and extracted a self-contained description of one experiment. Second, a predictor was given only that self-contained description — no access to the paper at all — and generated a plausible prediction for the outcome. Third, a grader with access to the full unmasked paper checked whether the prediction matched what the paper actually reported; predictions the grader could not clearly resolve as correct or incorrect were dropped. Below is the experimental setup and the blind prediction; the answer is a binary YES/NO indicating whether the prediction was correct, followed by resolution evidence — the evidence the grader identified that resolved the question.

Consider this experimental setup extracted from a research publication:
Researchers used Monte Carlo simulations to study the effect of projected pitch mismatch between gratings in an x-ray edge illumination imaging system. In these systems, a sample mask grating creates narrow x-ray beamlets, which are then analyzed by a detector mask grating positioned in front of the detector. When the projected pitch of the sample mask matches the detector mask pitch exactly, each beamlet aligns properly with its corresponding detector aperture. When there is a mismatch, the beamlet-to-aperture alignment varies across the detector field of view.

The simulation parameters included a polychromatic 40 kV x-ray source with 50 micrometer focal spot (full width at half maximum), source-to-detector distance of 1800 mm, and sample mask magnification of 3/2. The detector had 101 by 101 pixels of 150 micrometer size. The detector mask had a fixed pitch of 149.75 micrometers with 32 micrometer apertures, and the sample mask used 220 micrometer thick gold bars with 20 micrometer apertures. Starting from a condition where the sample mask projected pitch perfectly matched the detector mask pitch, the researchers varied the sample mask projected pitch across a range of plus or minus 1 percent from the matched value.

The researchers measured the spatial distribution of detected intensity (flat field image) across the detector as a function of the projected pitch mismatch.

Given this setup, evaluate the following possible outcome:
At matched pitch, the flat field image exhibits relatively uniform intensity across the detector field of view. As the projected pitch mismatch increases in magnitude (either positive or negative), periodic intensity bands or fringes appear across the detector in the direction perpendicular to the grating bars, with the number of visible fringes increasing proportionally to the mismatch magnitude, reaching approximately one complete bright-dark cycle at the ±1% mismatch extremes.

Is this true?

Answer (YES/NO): NO